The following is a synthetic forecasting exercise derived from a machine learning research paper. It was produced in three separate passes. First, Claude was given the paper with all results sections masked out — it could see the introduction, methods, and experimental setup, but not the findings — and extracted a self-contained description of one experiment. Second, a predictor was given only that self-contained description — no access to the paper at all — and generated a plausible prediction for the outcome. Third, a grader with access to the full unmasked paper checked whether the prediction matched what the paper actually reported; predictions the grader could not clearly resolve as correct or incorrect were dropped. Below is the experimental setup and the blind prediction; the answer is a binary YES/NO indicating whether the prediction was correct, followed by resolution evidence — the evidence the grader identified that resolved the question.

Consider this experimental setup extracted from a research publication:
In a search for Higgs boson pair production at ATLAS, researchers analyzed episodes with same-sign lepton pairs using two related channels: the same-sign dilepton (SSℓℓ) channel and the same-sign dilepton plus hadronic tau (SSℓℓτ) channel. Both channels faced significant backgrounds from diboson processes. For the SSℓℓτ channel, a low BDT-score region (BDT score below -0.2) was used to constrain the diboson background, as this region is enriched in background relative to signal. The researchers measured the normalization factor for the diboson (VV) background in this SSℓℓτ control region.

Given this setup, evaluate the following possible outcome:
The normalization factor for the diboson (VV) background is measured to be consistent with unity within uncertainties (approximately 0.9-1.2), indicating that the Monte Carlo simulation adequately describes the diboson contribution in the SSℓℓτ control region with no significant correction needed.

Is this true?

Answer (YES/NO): YES